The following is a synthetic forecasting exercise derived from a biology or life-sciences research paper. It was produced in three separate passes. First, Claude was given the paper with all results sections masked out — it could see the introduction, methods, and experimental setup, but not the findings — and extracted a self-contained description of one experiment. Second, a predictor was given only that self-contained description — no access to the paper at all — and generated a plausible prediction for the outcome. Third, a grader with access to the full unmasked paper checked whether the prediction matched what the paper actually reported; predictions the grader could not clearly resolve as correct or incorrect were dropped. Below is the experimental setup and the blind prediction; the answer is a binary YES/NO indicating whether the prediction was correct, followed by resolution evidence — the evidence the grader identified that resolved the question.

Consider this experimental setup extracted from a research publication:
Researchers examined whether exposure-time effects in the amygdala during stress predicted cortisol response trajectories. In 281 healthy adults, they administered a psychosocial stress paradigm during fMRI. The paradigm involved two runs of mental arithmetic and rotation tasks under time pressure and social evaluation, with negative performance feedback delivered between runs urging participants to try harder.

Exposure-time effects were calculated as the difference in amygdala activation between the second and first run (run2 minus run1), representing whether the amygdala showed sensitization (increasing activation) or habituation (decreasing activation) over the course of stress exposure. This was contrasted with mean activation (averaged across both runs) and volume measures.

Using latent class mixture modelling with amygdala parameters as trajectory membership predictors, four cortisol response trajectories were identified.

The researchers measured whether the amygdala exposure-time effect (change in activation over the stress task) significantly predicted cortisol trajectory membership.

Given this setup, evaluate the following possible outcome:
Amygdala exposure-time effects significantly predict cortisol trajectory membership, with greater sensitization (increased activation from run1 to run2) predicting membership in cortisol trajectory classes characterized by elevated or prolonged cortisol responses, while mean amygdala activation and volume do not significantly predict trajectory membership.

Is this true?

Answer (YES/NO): NO